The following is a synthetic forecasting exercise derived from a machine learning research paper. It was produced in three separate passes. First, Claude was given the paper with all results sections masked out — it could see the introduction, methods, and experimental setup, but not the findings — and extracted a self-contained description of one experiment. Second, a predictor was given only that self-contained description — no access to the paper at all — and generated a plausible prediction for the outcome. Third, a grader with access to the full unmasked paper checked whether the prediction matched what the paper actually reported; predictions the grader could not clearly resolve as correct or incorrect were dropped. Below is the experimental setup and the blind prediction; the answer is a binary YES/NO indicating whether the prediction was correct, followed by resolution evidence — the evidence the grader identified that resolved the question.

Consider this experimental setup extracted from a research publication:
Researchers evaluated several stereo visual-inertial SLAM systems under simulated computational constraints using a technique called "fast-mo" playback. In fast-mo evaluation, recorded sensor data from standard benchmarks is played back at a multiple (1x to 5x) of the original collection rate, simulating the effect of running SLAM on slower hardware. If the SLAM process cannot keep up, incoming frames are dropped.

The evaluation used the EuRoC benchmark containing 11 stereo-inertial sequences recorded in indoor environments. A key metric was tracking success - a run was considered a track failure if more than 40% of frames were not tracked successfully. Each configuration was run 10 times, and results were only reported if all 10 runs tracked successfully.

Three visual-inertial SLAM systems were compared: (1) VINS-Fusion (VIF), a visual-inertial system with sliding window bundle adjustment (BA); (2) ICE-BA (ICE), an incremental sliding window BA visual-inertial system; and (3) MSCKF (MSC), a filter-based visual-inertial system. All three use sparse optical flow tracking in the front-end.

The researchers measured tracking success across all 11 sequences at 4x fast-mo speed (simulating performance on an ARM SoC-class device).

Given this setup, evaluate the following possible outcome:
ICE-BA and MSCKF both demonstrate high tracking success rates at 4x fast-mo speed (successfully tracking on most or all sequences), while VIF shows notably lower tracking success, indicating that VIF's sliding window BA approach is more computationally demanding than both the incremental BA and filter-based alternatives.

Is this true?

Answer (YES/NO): NO